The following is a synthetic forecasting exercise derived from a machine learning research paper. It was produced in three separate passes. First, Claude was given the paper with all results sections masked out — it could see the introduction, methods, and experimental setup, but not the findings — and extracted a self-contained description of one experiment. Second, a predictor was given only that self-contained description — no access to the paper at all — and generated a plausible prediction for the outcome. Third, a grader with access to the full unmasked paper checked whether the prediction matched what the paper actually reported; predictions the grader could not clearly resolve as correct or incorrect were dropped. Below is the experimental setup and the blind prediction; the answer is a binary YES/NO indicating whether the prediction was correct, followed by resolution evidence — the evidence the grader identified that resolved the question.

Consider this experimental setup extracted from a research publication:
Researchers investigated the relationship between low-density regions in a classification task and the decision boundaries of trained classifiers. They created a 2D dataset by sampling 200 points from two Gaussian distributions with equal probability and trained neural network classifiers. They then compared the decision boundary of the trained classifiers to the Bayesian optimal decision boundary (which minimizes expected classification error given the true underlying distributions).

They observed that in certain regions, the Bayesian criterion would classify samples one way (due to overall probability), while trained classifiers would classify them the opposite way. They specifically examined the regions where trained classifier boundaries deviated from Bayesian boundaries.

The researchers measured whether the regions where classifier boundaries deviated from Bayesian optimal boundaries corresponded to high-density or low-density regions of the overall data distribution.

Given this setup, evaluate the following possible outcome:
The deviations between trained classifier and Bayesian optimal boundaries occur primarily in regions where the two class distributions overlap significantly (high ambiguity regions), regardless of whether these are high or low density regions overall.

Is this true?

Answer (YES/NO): NO